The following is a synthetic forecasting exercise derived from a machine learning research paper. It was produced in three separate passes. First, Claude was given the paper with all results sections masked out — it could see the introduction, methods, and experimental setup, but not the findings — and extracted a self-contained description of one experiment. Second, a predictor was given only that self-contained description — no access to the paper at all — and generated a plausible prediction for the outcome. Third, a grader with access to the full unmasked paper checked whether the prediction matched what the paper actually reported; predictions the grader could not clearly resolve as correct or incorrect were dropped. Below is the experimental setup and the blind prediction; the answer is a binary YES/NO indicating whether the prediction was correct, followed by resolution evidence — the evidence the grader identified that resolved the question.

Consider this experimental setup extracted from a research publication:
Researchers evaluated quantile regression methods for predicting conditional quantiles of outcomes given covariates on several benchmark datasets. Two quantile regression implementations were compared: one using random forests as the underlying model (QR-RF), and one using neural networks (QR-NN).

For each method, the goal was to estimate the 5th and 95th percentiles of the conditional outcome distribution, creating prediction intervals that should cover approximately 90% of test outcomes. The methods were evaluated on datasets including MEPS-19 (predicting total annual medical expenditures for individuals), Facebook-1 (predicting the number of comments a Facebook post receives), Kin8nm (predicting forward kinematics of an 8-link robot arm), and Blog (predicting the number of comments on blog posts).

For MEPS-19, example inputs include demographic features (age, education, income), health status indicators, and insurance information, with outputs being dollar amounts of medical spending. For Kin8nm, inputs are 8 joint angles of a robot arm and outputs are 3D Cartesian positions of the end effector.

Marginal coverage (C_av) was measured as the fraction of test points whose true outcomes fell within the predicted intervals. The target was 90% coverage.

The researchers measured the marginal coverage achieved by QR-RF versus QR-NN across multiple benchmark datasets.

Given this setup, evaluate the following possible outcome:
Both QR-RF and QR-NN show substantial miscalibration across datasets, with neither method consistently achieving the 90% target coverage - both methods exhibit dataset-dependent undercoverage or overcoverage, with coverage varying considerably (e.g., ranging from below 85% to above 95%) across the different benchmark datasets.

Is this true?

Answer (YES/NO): NO